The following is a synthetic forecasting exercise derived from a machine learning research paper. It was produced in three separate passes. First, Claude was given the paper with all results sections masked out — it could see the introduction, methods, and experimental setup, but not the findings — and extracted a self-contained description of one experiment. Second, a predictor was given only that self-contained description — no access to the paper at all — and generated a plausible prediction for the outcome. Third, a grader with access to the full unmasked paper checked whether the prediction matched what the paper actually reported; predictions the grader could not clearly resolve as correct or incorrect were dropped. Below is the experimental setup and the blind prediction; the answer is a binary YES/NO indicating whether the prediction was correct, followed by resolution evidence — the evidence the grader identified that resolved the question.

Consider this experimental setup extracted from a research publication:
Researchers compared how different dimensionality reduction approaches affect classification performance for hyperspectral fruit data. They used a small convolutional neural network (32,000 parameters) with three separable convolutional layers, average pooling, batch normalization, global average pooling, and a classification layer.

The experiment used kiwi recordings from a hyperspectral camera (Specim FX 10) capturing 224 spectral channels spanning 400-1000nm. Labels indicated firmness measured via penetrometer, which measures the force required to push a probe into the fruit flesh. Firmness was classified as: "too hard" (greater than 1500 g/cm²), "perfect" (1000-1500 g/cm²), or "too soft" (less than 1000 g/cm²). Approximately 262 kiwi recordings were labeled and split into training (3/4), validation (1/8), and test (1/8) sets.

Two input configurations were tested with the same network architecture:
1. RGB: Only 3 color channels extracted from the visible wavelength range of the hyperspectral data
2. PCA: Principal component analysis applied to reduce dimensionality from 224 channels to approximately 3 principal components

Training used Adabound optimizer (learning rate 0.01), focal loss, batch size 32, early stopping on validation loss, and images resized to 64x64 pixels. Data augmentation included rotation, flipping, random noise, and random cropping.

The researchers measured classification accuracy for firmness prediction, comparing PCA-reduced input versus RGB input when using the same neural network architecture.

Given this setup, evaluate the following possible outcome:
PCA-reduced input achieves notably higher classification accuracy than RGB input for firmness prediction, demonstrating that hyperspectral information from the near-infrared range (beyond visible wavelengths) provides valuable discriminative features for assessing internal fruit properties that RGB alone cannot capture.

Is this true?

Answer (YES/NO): NO